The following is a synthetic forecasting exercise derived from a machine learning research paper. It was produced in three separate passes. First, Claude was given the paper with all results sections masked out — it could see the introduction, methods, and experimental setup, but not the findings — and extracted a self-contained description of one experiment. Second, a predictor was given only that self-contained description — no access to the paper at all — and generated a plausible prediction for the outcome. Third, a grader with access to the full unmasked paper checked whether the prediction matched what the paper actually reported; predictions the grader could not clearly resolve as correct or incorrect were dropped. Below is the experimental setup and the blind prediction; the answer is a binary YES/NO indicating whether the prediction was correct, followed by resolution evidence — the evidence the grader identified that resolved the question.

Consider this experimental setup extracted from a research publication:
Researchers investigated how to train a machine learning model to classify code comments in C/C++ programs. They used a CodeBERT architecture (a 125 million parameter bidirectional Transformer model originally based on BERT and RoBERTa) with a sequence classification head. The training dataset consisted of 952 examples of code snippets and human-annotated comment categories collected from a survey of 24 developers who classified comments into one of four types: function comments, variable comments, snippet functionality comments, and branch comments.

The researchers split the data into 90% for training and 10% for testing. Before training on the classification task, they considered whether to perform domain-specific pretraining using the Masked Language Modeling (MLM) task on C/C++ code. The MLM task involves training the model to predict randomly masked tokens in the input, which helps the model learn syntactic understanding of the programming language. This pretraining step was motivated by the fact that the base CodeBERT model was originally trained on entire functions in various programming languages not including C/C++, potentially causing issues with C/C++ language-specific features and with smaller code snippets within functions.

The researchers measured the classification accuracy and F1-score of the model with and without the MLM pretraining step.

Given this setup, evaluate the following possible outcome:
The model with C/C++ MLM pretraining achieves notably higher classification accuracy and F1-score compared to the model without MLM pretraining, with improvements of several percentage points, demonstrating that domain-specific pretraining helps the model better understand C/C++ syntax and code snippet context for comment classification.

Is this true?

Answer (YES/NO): NO